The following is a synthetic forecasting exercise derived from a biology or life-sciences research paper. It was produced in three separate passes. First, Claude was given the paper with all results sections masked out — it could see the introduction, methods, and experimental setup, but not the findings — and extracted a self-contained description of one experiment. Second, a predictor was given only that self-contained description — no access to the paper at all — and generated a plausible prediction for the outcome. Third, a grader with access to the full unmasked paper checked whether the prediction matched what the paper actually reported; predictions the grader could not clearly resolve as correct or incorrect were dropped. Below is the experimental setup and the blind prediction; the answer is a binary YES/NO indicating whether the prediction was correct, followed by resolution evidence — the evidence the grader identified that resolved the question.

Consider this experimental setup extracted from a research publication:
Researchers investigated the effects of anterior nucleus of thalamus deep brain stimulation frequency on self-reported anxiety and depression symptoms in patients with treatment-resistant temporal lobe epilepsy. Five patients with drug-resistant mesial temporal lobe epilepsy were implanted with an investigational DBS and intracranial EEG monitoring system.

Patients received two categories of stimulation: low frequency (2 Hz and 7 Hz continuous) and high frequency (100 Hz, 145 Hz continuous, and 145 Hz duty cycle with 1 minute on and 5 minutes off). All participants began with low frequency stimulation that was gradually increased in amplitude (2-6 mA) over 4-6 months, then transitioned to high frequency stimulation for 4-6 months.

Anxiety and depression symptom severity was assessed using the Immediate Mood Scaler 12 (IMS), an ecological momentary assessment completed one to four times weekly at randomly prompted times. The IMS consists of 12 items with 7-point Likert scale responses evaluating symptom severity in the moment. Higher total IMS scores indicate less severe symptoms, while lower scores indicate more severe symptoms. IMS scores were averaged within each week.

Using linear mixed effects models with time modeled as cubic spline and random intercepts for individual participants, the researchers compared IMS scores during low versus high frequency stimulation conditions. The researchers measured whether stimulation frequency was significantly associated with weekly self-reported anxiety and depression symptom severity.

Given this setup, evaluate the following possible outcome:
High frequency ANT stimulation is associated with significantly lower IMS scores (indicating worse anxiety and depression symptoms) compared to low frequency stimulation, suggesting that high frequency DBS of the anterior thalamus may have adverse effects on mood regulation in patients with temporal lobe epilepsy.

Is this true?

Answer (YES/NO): NO